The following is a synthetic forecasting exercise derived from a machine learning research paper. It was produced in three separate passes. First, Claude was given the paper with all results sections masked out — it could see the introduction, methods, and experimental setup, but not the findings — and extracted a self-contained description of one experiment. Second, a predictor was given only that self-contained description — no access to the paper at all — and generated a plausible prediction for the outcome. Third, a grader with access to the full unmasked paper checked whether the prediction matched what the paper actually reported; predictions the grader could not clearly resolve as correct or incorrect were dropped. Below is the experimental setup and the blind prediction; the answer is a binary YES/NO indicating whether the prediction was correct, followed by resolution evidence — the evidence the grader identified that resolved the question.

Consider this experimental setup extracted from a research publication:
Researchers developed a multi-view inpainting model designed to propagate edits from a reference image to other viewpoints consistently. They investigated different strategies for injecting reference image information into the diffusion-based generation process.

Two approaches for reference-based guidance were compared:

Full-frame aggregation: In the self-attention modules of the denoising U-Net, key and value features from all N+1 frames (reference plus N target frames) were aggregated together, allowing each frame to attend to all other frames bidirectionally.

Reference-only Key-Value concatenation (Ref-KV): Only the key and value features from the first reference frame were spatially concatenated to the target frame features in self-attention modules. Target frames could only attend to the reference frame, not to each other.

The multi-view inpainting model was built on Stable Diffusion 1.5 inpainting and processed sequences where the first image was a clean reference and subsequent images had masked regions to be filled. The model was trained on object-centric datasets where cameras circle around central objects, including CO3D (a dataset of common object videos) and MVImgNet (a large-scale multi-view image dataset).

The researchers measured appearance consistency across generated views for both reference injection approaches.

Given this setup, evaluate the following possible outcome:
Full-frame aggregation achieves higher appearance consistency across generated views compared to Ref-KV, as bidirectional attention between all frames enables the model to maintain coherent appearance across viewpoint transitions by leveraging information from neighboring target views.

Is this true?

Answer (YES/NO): NO